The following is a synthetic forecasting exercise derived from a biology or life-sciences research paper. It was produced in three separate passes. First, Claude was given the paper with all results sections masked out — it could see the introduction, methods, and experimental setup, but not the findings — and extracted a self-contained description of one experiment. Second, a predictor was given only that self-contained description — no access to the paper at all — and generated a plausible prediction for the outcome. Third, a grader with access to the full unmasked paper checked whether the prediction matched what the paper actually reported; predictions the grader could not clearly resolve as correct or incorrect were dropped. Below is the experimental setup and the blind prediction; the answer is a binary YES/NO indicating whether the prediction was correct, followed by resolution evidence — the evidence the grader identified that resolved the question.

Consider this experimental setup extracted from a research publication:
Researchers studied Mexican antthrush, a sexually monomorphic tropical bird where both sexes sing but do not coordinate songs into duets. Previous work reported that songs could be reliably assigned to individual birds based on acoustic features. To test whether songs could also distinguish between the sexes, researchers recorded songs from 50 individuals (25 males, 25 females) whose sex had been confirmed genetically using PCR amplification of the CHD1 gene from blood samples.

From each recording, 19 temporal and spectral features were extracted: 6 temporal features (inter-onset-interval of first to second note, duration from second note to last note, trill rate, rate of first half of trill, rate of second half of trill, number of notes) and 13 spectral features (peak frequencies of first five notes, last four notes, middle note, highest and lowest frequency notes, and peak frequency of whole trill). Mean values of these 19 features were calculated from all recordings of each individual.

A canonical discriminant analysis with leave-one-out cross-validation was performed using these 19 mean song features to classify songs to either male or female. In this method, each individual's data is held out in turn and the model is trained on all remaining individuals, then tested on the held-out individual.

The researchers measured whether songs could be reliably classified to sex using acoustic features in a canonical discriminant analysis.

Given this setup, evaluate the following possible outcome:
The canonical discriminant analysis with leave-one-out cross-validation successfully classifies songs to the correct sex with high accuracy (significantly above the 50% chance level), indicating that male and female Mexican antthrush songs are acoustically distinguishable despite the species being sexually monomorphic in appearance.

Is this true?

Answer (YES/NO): NO